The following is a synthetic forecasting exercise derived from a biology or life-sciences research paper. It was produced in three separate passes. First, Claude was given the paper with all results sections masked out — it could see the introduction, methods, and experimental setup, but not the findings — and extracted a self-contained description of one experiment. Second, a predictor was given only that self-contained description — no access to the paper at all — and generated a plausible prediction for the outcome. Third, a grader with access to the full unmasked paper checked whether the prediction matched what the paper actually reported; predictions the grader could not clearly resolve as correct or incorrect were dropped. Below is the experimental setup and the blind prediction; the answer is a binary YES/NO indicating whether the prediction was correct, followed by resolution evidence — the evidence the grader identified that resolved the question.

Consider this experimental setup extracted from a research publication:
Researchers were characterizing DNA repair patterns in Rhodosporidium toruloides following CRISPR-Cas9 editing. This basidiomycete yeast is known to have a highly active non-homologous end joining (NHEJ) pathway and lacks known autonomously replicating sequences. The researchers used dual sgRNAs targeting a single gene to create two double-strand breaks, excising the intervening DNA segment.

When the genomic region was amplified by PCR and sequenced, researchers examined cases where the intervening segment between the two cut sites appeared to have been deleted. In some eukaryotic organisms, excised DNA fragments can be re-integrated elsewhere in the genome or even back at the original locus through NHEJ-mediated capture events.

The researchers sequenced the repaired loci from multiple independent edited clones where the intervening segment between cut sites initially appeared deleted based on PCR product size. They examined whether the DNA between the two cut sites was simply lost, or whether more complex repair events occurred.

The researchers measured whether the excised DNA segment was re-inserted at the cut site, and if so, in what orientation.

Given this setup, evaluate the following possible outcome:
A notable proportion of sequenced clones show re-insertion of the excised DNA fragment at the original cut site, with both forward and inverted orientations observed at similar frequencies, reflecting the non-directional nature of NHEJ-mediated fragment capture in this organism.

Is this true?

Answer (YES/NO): NO